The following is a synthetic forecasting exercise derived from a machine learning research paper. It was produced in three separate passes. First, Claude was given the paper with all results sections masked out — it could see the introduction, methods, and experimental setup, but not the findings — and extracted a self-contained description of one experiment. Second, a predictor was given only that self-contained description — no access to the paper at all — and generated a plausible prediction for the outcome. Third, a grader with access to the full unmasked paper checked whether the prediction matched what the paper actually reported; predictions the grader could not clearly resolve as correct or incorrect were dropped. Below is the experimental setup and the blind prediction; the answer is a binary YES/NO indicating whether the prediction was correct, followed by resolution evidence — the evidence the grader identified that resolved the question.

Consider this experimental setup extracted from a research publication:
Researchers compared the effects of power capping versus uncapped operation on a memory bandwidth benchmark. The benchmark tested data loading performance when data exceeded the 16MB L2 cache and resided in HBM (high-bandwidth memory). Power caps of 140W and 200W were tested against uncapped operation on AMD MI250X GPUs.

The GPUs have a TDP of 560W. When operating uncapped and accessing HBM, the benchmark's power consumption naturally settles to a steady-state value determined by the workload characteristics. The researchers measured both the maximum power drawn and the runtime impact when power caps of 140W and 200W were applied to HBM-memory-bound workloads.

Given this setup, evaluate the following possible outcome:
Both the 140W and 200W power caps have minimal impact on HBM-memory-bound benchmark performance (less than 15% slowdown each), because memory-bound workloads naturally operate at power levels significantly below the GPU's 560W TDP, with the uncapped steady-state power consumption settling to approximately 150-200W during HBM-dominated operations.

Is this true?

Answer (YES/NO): NO